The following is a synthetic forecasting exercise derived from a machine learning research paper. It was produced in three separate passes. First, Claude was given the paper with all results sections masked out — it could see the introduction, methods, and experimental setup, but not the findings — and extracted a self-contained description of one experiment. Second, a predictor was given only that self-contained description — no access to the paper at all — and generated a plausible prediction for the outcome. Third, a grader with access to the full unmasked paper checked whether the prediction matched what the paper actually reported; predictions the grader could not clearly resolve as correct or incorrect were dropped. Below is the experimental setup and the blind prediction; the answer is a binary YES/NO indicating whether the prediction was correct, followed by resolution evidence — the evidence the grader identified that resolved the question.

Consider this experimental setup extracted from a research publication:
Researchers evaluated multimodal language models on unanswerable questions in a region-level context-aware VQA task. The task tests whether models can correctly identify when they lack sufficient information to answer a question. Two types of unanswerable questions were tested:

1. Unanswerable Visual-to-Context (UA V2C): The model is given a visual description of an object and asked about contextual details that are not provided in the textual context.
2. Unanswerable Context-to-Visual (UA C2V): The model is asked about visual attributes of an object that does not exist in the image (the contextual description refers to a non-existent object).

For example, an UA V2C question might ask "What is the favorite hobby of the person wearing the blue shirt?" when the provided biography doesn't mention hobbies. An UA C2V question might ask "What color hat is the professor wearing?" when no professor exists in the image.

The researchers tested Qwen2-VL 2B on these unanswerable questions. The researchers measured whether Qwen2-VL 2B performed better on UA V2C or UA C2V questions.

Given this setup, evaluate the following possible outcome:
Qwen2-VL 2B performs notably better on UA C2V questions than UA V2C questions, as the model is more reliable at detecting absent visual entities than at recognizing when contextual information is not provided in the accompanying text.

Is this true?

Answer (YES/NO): NO